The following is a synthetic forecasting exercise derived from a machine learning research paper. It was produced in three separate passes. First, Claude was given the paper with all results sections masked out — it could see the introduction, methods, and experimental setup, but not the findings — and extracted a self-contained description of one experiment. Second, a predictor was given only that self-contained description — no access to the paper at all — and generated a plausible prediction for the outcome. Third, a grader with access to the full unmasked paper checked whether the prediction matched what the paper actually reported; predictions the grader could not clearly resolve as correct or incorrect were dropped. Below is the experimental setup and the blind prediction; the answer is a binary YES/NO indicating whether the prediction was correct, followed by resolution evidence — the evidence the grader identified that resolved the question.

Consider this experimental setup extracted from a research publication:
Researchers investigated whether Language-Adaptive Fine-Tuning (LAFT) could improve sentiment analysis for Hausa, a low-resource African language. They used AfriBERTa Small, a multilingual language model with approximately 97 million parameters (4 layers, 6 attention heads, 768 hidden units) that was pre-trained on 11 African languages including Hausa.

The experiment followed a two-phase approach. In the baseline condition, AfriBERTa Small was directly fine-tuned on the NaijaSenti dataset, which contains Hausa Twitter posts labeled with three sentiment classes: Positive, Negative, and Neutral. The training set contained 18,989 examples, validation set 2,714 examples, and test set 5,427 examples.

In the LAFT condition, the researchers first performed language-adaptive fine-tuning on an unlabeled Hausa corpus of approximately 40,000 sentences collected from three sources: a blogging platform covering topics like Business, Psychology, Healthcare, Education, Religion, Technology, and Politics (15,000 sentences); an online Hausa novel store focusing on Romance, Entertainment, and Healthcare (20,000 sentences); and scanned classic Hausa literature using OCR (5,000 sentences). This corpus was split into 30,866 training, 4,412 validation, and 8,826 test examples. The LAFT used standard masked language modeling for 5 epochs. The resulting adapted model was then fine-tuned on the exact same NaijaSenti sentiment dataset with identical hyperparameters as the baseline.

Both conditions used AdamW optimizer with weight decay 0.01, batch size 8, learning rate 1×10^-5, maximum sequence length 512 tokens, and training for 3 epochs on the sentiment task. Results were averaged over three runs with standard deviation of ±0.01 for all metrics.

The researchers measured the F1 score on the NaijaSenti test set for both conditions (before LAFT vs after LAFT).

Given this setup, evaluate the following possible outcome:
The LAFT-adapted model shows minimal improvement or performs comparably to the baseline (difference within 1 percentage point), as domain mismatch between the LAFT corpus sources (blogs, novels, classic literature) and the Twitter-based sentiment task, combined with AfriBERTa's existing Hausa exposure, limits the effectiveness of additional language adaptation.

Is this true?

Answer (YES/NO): YES